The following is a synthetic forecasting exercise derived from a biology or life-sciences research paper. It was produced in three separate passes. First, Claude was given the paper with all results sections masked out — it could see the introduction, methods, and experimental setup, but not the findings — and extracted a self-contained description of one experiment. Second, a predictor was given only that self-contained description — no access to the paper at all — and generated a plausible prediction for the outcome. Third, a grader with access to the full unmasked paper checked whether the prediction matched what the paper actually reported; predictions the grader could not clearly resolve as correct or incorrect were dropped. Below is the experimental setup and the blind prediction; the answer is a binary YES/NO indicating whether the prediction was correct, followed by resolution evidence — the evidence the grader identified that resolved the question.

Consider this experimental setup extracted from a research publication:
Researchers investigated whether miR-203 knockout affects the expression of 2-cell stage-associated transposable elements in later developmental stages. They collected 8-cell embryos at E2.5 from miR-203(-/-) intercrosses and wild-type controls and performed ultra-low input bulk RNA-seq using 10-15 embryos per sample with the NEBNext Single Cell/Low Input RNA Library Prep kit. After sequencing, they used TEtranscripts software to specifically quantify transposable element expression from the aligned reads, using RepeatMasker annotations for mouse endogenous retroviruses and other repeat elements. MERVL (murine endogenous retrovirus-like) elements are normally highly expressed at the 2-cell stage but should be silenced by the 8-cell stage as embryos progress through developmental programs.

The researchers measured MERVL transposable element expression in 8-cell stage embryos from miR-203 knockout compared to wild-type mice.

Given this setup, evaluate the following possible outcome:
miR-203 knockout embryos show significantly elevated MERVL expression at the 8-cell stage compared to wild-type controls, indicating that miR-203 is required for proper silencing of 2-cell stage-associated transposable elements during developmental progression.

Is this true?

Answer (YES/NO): YES